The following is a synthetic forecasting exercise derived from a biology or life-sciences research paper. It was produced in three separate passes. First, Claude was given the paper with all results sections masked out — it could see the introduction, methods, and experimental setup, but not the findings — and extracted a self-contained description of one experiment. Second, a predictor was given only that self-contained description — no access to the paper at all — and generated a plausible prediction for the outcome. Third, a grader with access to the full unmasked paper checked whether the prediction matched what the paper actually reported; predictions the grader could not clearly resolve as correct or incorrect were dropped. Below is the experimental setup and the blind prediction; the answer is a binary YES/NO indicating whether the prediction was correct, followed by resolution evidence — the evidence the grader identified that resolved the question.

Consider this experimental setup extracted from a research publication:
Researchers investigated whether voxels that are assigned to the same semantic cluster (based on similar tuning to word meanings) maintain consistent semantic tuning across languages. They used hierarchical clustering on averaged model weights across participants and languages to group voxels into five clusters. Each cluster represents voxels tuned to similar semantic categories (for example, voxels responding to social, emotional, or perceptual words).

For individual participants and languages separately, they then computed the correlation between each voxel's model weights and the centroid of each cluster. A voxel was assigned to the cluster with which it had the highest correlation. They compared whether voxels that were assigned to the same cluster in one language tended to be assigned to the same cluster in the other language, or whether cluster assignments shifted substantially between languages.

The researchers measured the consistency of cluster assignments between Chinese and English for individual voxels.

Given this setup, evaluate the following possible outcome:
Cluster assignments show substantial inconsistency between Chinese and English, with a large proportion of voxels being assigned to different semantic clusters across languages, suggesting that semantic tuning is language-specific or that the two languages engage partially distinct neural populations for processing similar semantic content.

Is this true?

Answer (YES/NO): NO